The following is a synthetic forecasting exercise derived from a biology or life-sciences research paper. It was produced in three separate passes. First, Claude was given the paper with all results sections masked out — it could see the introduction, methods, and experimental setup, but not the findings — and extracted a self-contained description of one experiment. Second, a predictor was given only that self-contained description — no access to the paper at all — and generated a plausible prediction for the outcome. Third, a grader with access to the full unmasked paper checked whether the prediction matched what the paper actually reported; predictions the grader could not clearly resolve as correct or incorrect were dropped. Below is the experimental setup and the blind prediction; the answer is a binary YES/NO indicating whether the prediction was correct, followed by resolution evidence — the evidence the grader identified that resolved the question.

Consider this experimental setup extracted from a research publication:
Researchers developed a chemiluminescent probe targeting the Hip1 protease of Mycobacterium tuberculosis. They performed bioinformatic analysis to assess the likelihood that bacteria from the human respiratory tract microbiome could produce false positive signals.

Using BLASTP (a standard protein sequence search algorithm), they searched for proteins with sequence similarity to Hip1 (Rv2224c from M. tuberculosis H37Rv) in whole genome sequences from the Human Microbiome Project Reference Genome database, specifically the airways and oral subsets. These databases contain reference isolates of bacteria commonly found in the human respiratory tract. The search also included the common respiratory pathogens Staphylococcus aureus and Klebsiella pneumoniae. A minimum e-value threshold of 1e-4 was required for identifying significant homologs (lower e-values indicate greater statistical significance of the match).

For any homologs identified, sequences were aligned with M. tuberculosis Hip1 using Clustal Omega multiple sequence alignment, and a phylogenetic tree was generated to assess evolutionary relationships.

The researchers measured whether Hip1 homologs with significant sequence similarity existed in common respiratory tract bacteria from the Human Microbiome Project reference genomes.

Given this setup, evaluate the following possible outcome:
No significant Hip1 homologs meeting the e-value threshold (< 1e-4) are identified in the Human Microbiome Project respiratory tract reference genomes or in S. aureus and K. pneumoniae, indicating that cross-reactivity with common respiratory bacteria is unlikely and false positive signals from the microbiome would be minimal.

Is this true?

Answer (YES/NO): NO